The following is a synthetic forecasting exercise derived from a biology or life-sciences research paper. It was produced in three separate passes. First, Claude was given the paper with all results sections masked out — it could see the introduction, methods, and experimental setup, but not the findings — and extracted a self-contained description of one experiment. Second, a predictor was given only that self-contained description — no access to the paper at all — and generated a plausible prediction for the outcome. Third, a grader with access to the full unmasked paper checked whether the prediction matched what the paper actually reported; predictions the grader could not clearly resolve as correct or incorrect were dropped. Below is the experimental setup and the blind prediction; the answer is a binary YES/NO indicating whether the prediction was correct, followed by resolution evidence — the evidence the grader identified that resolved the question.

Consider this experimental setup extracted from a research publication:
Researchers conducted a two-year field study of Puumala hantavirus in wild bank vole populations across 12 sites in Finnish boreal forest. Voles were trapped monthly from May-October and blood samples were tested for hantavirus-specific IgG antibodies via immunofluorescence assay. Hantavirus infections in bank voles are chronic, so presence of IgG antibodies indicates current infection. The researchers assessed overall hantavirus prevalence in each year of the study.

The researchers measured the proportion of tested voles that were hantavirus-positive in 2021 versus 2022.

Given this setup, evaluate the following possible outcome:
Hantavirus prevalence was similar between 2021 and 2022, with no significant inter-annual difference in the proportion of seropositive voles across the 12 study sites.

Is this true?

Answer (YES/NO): NO